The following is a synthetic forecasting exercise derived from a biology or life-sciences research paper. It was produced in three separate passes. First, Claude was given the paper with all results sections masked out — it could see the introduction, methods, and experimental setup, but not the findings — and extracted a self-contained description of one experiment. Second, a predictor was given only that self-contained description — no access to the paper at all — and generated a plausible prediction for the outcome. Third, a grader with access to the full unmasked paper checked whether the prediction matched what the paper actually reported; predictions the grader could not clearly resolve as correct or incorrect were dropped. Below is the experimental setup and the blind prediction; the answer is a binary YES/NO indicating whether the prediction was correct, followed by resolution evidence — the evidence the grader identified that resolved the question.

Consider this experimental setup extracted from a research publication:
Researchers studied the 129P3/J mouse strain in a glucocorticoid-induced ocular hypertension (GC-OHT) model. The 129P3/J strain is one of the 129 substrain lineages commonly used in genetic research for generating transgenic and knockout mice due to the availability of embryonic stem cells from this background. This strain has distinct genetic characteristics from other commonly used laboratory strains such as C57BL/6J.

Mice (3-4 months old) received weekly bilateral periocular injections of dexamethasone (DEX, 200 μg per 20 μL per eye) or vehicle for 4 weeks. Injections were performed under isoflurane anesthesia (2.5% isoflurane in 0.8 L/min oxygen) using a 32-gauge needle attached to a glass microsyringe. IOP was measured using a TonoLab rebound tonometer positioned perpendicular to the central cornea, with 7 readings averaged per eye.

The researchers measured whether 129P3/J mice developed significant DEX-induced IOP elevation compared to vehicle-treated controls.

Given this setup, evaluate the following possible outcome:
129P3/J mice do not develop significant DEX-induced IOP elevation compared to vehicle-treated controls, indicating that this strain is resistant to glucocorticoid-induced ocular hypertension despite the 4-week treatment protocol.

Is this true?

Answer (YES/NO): YES